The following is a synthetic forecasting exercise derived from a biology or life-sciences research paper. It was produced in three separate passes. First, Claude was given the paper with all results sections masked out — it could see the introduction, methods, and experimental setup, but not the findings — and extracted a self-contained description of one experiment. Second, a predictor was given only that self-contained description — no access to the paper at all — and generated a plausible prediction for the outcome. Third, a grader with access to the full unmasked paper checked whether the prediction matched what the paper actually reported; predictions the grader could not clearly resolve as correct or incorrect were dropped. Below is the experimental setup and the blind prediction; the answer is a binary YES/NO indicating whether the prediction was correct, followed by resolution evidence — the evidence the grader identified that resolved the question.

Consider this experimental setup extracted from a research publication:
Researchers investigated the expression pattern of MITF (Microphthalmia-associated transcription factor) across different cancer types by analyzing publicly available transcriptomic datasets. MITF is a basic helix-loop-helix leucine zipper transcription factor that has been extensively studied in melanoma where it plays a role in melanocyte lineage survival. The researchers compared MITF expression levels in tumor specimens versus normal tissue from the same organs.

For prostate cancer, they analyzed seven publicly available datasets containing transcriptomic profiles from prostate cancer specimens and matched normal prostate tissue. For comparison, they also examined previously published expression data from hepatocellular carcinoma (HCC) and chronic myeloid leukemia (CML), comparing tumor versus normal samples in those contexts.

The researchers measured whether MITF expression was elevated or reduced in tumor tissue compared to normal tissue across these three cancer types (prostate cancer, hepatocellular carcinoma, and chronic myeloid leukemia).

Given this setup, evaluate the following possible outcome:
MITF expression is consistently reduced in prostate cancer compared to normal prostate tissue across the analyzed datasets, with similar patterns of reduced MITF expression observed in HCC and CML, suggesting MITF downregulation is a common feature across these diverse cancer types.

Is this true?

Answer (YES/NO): NO